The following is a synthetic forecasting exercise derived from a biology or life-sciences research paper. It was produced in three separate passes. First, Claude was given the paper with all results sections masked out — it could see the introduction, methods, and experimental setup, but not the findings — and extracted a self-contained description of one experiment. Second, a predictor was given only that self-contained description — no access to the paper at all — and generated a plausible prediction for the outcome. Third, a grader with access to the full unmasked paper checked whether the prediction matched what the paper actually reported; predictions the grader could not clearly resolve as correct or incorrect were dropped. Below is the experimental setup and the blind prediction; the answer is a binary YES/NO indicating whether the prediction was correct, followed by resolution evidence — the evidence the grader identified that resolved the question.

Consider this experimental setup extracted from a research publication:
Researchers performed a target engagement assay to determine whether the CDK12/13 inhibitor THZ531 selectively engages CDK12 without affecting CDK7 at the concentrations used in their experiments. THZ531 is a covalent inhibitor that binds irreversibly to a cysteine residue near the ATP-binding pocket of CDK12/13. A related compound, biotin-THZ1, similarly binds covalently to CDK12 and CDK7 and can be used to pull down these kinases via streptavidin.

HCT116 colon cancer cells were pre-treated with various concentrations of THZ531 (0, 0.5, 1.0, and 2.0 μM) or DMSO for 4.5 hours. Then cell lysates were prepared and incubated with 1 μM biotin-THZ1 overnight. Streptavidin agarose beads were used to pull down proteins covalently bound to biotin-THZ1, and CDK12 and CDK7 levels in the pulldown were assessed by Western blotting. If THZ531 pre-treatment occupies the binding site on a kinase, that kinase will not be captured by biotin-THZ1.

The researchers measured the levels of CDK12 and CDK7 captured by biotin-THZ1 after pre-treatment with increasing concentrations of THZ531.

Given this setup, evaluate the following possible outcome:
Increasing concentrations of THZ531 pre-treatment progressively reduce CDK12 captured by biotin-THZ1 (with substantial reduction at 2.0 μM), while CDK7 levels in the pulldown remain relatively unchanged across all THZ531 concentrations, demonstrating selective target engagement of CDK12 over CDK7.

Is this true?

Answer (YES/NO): YES